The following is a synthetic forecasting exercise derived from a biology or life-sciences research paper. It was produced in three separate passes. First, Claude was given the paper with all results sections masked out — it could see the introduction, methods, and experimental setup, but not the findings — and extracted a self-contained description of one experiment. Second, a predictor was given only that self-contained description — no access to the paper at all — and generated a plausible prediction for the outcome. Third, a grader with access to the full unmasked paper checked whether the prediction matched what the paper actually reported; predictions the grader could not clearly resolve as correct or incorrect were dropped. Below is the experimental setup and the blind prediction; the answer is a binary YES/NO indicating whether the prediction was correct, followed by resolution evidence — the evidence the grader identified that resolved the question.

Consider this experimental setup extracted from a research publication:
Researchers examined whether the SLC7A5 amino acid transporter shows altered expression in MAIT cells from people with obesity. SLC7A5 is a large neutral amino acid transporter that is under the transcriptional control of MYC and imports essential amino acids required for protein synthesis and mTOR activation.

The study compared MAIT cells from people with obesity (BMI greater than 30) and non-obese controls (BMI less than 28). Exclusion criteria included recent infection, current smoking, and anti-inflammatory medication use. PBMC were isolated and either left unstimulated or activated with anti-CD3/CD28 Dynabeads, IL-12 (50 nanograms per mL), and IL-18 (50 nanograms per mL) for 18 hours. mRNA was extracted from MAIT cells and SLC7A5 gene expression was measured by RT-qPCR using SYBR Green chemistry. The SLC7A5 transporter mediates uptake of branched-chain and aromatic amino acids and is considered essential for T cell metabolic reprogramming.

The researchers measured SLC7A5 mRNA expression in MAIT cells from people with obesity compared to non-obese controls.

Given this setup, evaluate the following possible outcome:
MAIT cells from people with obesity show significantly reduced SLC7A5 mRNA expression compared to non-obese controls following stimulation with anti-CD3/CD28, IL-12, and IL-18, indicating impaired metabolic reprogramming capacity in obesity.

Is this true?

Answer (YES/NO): YES